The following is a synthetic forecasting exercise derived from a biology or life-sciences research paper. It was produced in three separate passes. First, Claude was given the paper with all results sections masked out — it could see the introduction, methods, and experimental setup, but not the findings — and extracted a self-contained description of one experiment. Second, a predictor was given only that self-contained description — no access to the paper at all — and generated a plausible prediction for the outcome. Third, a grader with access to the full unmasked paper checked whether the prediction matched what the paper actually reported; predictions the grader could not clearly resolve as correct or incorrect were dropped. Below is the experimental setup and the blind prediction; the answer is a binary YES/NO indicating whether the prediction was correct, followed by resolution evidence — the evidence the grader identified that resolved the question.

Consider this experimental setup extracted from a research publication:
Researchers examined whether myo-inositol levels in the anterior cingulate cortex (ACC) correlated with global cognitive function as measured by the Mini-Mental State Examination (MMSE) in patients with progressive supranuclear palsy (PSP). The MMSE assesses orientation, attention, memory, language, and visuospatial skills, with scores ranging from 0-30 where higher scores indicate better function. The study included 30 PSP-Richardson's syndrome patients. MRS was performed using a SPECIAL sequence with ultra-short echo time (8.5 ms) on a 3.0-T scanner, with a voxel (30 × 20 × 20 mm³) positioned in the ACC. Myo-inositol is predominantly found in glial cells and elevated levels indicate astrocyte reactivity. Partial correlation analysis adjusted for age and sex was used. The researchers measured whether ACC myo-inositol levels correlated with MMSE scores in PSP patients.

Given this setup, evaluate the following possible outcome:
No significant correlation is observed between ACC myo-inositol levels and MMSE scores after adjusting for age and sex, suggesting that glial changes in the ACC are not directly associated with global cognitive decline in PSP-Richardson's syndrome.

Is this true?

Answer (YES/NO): YES